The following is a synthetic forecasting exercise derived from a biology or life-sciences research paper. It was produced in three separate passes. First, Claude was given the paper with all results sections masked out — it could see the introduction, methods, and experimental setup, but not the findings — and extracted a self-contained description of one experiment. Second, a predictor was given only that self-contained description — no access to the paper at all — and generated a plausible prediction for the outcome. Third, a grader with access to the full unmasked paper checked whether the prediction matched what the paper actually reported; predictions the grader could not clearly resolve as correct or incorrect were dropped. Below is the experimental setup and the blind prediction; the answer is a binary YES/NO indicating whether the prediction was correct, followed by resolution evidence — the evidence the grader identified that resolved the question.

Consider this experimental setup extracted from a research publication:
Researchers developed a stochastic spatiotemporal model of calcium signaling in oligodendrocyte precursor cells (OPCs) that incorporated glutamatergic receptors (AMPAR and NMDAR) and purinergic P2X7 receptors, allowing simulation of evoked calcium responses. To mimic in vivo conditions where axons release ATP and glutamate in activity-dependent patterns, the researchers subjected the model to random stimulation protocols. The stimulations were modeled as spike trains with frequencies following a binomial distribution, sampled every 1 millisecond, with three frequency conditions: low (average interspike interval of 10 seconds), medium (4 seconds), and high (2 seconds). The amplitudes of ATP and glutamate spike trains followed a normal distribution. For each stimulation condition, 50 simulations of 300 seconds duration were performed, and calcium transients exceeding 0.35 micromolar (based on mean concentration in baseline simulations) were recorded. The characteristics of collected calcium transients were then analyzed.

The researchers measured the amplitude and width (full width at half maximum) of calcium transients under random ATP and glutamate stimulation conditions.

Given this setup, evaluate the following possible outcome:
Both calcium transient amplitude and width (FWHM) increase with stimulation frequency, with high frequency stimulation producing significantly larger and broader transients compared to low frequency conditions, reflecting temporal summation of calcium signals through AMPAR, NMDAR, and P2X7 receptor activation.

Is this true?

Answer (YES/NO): NO